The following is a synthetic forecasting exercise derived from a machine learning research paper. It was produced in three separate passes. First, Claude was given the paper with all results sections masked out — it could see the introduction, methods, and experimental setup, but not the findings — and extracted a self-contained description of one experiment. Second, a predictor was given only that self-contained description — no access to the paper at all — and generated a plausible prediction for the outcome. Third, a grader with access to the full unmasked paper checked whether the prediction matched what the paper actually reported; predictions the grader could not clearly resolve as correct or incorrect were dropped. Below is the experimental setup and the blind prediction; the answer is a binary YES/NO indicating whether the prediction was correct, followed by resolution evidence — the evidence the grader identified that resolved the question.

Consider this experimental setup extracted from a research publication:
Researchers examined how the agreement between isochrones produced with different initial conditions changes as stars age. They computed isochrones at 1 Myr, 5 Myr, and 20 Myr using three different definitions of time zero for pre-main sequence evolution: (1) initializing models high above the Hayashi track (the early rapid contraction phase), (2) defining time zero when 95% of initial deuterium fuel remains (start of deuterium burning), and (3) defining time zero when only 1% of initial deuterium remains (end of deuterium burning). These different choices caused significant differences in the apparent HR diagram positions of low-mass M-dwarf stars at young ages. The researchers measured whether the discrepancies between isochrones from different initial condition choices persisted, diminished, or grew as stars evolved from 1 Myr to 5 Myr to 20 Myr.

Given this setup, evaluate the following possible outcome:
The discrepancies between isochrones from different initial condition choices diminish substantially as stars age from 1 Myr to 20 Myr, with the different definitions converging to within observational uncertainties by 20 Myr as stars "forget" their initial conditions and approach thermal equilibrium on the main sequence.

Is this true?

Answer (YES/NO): YES